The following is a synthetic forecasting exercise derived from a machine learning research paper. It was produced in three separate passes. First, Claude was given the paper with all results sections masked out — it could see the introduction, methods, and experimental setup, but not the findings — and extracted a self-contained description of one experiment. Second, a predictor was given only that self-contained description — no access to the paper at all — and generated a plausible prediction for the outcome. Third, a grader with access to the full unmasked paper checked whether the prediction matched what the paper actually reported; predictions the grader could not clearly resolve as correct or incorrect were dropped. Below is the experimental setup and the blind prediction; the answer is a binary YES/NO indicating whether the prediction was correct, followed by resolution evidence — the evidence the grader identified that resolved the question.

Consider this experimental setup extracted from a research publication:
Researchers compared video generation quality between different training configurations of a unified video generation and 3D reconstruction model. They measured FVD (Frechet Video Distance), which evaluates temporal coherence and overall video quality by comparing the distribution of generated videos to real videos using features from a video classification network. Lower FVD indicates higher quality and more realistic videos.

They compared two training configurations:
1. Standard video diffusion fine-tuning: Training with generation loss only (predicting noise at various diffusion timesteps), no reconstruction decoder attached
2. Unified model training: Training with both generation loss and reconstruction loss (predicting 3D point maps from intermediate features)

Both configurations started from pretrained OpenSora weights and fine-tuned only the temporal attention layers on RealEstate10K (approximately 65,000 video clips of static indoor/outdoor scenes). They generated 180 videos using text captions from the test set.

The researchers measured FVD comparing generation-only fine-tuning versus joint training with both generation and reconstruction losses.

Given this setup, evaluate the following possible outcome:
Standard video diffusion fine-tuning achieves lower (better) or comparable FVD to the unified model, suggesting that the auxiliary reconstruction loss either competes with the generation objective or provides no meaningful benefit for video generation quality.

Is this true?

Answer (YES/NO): YES